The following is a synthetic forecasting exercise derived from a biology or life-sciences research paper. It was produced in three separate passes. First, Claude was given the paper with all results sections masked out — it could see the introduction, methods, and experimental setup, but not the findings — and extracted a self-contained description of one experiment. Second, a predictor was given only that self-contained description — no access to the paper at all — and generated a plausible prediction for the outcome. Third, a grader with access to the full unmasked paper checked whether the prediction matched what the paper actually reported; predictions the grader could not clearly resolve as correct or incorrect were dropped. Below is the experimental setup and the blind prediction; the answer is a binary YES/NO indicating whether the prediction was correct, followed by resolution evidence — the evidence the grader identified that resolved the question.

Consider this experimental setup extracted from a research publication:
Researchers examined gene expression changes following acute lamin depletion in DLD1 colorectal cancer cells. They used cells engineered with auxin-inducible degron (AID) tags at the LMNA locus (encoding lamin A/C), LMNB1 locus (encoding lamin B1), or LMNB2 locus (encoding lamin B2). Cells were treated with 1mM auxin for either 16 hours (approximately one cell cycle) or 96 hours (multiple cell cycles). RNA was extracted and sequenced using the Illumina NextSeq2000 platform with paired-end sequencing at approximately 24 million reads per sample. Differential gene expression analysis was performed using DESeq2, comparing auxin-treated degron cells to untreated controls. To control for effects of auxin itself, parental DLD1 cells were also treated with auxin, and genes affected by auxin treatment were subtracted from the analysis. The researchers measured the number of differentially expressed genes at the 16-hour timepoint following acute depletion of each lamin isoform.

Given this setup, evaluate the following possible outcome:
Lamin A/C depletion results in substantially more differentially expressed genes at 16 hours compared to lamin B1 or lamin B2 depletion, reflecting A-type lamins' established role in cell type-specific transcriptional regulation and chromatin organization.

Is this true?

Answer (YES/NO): NO